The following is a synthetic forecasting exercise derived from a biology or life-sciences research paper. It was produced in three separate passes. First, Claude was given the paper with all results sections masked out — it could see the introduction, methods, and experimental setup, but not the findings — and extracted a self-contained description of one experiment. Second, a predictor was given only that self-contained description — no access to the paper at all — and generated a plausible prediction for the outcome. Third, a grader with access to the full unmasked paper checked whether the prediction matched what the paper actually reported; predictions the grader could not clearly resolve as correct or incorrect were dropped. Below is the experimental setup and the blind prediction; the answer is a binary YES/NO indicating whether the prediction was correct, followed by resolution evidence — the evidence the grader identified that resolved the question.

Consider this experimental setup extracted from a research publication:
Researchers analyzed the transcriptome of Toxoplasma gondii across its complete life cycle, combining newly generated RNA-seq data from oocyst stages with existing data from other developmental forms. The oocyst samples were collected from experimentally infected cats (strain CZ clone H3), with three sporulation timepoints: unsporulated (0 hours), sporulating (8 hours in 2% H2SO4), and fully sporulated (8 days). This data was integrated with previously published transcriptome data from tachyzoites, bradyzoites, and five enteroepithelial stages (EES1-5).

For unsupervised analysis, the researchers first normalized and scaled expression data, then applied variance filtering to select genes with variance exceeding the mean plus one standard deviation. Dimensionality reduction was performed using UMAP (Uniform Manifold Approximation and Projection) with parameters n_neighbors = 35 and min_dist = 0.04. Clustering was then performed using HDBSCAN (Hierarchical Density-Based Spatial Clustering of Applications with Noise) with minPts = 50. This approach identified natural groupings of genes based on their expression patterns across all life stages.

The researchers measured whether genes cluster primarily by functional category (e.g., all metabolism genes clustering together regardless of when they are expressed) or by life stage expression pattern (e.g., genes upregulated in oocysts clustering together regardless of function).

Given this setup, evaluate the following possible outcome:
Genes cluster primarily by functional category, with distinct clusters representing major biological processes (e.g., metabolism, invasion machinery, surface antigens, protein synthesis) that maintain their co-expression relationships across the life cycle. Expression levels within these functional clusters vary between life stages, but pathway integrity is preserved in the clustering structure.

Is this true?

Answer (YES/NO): NO